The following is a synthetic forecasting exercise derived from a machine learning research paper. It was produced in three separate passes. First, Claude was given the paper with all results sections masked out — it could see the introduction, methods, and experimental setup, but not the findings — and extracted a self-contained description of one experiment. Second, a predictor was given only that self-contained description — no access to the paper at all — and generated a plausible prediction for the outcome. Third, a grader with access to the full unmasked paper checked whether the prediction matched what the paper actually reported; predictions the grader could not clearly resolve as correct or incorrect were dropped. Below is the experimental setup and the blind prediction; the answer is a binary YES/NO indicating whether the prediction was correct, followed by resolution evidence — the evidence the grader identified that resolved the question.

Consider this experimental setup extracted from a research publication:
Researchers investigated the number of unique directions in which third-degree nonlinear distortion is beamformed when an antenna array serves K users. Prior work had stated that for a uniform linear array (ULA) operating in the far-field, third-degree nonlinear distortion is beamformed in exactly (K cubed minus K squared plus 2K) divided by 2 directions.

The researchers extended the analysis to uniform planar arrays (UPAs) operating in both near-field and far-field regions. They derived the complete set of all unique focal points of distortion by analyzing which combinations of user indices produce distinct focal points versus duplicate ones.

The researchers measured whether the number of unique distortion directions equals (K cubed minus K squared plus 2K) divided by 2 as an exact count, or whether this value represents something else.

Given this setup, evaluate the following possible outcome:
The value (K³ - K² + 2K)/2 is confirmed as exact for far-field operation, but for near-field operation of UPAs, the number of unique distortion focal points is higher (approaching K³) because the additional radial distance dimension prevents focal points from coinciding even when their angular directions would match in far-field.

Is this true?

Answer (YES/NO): NO